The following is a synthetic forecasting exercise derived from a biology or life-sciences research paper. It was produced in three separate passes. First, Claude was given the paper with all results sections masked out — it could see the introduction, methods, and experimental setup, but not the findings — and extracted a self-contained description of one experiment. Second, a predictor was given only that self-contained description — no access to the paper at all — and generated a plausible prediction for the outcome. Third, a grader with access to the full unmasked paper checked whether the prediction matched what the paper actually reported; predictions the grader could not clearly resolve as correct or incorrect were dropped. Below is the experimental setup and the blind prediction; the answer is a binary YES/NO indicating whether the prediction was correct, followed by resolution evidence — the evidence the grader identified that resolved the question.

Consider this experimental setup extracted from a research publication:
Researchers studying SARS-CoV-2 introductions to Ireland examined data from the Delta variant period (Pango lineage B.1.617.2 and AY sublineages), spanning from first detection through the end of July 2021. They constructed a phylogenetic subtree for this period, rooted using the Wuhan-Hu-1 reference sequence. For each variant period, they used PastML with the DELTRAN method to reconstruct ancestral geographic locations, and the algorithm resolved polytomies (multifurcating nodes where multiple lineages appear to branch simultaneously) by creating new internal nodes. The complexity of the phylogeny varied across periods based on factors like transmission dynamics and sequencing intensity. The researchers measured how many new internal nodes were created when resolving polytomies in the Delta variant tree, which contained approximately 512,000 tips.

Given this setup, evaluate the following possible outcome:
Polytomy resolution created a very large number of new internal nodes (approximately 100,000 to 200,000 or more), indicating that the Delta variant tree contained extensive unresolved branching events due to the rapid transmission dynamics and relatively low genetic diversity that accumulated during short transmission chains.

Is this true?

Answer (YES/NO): NO